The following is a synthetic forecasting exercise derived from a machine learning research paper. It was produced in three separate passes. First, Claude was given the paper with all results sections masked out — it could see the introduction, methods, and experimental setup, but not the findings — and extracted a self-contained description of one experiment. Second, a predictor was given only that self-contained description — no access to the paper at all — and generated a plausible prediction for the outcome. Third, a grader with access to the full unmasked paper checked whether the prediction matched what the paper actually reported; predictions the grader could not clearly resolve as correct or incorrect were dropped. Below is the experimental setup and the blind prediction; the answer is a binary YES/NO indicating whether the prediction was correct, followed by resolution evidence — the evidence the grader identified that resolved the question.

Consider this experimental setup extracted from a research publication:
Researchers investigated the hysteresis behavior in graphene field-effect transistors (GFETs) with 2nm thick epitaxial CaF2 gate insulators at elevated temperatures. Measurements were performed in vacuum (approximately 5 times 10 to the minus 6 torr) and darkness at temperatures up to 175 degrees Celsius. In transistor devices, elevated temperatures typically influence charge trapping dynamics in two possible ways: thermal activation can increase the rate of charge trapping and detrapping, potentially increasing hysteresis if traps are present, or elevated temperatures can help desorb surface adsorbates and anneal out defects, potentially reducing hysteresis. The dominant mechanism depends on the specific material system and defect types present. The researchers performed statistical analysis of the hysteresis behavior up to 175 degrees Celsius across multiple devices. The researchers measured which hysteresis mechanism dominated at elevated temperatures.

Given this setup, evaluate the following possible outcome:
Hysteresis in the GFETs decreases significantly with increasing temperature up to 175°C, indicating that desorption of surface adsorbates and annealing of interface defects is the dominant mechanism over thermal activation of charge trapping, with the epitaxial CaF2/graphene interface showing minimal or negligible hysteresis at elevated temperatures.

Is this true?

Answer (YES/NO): NO